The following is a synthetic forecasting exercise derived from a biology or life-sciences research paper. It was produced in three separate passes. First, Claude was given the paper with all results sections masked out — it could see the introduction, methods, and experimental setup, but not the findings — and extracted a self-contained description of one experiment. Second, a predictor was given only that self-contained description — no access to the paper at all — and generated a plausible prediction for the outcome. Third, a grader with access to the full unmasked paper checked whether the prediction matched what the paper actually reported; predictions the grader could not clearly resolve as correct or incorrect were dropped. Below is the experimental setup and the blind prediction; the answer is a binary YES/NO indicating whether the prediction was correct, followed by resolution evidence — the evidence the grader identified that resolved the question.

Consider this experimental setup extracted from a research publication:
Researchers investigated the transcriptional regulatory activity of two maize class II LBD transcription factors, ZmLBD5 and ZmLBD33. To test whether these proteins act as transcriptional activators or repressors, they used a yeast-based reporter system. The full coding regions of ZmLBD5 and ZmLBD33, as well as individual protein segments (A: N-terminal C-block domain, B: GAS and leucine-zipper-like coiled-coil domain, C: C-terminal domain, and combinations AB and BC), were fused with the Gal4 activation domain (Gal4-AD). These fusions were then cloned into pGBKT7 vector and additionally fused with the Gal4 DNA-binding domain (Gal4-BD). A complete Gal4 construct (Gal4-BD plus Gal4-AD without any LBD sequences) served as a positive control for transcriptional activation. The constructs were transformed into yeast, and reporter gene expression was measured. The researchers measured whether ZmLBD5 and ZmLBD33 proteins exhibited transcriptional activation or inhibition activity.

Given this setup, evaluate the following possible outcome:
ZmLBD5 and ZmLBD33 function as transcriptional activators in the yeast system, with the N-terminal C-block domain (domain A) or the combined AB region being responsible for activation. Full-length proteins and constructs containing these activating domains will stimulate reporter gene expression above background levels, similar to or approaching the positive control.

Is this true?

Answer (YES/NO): NO